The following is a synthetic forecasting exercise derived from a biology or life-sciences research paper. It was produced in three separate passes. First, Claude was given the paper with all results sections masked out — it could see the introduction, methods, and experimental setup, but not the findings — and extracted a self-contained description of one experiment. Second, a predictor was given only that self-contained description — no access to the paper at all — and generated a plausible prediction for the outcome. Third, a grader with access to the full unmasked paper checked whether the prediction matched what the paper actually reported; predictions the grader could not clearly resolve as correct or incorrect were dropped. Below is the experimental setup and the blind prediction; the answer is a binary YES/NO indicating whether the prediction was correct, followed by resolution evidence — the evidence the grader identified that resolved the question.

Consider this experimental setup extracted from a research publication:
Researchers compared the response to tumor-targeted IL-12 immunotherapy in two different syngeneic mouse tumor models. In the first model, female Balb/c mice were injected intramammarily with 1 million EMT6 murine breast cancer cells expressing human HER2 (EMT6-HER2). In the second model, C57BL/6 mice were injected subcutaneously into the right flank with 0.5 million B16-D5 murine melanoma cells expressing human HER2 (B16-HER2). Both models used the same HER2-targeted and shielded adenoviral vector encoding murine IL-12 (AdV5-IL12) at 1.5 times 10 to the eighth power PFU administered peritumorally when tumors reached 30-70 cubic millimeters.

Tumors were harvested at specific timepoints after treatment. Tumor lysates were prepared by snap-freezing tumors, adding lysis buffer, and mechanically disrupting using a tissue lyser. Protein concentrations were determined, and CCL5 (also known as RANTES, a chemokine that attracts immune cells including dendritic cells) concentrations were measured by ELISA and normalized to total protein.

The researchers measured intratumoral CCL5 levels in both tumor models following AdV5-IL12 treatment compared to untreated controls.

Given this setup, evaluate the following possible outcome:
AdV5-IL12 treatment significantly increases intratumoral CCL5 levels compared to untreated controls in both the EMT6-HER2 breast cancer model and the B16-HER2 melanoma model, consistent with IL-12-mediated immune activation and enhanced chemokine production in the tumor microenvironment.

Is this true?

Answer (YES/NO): NO